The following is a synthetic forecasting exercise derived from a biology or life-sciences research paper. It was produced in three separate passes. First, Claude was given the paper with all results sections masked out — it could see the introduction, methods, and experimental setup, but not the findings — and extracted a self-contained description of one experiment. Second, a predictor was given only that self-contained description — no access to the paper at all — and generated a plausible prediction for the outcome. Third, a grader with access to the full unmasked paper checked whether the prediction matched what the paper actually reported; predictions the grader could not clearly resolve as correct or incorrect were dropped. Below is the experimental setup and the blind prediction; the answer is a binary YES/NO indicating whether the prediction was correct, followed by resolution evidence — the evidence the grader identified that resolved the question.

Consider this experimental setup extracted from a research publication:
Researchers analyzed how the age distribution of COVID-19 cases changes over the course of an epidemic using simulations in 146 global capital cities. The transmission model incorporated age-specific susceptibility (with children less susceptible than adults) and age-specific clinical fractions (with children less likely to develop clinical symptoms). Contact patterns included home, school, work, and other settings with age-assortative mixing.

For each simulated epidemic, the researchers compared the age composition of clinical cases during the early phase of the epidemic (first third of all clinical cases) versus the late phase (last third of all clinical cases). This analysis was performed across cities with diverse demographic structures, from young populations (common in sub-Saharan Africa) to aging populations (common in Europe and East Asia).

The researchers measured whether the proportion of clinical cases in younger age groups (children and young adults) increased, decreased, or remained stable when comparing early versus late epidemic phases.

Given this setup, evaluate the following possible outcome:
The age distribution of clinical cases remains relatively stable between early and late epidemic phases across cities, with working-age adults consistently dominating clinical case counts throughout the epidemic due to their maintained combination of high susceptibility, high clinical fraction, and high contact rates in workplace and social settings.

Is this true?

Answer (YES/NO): NO